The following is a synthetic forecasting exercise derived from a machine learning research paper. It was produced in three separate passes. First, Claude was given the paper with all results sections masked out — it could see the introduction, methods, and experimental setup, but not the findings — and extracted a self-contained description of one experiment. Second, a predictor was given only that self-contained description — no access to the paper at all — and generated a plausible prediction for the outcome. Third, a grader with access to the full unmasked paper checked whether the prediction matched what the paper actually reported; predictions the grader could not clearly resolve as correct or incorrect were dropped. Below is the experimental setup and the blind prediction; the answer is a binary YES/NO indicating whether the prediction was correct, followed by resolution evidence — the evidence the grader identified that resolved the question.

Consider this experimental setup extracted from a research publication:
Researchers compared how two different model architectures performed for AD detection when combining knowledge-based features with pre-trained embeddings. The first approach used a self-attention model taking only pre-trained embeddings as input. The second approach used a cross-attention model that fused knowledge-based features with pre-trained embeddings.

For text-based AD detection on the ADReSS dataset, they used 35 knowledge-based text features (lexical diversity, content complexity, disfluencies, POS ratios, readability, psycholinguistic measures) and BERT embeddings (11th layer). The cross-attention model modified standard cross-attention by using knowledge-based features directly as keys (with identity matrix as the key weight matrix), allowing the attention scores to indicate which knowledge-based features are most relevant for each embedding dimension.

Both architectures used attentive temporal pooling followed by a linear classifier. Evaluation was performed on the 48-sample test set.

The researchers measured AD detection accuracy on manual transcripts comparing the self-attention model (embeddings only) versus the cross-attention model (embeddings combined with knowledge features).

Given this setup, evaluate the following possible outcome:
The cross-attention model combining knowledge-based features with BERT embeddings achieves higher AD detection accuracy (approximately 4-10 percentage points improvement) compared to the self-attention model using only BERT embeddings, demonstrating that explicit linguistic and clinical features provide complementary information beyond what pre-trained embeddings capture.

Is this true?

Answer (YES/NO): NO